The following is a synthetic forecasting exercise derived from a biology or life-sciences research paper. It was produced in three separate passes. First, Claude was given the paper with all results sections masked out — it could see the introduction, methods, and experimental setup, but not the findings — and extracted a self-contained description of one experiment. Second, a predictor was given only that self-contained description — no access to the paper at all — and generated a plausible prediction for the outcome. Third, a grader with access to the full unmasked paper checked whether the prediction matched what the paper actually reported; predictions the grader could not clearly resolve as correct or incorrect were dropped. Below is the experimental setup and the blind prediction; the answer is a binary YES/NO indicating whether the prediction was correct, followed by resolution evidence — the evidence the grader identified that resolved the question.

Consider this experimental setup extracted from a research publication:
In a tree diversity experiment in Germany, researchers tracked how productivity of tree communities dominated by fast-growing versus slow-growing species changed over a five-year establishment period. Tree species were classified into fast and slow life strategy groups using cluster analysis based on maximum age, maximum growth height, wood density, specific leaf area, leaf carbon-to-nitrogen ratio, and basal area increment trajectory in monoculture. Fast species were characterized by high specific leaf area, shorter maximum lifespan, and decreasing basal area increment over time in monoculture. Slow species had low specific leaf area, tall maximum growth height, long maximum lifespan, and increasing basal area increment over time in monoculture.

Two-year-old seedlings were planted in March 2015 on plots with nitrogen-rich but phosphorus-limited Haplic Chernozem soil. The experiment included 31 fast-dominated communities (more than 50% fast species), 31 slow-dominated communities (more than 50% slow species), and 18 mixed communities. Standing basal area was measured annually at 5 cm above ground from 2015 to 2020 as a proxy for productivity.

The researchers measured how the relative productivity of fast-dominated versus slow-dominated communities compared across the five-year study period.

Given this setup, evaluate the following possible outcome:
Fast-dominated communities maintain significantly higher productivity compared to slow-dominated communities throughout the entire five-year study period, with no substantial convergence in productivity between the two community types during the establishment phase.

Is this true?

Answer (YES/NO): NO